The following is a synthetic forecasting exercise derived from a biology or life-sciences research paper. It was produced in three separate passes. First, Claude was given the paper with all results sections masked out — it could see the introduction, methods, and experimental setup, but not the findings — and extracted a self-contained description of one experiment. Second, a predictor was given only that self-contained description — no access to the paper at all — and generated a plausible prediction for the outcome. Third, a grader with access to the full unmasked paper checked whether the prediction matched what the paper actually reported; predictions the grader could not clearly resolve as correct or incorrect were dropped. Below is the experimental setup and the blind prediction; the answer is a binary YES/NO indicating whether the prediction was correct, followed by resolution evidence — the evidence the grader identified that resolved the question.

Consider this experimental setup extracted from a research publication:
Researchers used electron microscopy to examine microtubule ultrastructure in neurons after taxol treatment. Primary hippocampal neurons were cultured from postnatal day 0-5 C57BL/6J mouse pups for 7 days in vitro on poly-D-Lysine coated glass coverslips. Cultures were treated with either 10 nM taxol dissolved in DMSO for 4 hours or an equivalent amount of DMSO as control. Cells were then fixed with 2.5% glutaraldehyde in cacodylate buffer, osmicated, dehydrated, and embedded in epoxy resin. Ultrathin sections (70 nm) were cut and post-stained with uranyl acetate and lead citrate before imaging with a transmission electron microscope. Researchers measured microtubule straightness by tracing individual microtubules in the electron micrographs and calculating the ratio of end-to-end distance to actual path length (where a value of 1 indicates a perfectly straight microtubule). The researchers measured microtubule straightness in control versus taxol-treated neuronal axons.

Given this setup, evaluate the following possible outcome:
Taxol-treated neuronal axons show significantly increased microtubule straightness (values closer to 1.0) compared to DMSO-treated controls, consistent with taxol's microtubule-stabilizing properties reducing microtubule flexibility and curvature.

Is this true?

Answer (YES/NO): YES